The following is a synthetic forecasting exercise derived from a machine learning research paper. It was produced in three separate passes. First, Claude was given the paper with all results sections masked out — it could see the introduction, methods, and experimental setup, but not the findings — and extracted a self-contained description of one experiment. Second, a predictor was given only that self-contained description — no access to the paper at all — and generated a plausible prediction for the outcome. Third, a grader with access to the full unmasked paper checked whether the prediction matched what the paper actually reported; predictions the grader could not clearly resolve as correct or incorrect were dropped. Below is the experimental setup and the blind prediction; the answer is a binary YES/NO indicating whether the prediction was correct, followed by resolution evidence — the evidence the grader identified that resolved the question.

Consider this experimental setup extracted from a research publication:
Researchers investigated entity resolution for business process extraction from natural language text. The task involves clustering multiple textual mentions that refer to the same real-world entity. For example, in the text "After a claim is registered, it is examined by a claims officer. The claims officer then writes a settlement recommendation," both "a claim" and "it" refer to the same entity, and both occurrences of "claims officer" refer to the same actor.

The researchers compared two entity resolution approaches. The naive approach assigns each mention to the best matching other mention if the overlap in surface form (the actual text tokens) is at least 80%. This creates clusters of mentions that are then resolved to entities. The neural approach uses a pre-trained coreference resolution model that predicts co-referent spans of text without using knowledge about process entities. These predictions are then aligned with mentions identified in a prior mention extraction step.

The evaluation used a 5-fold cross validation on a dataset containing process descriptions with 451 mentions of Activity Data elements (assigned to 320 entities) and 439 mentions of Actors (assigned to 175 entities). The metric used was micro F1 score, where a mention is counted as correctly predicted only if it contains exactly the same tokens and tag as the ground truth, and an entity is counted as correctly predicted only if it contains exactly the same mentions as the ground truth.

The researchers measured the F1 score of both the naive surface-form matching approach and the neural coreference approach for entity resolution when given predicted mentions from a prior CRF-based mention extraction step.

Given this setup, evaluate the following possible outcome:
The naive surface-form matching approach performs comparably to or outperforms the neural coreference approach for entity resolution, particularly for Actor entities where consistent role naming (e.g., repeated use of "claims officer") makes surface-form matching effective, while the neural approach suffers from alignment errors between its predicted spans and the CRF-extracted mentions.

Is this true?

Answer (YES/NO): NO